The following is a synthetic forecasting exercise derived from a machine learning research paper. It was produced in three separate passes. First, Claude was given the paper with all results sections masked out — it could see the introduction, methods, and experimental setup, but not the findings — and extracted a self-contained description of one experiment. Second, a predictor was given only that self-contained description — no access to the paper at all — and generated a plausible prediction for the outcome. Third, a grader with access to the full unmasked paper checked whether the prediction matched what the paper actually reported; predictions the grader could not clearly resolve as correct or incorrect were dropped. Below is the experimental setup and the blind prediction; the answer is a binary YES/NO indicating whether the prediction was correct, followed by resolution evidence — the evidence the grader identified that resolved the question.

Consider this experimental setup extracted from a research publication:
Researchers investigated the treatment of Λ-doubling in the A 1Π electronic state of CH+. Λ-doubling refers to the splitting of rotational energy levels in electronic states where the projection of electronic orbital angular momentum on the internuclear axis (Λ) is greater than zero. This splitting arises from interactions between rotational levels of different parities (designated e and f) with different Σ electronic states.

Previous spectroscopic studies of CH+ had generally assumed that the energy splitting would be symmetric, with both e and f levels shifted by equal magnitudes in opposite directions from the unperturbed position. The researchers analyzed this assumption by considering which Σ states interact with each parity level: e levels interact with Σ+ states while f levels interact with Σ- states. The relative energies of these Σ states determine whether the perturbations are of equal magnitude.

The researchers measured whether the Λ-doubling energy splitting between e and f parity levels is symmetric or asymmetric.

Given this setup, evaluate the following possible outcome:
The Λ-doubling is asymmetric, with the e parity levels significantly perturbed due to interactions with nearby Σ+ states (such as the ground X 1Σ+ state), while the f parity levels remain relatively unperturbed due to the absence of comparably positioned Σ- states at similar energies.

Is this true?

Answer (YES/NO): YES